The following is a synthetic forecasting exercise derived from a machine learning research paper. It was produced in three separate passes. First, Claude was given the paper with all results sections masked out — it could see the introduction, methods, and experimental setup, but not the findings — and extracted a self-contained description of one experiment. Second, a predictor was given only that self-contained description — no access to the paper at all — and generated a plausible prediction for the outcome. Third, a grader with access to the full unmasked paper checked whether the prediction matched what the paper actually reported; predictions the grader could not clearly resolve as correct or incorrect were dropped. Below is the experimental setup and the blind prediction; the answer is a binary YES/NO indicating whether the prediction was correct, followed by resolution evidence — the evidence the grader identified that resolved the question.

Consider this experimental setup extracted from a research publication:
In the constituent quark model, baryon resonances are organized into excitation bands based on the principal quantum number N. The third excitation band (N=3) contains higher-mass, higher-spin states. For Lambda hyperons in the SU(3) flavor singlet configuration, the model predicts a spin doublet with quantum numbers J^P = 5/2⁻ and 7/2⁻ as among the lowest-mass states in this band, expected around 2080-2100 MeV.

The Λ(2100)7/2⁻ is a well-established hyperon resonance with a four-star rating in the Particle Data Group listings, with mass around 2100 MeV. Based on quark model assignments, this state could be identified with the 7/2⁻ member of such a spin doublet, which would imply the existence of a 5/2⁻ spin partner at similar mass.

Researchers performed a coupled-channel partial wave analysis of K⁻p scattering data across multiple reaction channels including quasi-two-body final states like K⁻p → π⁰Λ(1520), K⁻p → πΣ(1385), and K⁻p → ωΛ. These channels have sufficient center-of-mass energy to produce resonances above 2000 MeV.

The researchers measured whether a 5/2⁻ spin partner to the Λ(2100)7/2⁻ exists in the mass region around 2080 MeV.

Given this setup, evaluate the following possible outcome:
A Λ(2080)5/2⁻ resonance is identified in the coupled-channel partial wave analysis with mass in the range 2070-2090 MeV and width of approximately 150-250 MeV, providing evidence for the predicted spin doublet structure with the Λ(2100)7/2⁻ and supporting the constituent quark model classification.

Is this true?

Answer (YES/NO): YES